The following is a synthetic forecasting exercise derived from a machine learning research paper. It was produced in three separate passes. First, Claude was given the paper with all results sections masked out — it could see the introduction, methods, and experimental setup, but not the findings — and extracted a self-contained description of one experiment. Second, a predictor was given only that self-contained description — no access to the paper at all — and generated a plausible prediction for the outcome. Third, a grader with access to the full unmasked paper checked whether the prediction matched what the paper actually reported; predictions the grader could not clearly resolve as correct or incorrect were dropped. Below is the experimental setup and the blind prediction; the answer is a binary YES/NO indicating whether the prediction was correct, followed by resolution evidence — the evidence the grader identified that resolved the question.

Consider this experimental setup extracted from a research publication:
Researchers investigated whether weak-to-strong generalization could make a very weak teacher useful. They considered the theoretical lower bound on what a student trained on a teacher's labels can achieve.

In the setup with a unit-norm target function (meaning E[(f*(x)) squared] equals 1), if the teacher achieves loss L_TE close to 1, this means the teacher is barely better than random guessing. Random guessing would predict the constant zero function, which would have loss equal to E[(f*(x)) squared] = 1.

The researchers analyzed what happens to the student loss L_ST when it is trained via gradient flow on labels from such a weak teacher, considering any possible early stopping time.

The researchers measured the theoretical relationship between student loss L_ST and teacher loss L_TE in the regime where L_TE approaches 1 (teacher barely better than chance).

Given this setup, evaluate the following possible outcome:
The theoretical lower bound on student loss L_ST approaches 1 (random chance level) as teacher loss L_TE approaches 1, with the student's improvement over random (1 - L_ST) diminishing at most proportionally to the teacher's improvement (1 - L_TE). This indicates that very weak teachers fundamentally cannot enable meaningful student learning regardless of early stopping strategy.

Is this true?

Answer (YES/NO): NO